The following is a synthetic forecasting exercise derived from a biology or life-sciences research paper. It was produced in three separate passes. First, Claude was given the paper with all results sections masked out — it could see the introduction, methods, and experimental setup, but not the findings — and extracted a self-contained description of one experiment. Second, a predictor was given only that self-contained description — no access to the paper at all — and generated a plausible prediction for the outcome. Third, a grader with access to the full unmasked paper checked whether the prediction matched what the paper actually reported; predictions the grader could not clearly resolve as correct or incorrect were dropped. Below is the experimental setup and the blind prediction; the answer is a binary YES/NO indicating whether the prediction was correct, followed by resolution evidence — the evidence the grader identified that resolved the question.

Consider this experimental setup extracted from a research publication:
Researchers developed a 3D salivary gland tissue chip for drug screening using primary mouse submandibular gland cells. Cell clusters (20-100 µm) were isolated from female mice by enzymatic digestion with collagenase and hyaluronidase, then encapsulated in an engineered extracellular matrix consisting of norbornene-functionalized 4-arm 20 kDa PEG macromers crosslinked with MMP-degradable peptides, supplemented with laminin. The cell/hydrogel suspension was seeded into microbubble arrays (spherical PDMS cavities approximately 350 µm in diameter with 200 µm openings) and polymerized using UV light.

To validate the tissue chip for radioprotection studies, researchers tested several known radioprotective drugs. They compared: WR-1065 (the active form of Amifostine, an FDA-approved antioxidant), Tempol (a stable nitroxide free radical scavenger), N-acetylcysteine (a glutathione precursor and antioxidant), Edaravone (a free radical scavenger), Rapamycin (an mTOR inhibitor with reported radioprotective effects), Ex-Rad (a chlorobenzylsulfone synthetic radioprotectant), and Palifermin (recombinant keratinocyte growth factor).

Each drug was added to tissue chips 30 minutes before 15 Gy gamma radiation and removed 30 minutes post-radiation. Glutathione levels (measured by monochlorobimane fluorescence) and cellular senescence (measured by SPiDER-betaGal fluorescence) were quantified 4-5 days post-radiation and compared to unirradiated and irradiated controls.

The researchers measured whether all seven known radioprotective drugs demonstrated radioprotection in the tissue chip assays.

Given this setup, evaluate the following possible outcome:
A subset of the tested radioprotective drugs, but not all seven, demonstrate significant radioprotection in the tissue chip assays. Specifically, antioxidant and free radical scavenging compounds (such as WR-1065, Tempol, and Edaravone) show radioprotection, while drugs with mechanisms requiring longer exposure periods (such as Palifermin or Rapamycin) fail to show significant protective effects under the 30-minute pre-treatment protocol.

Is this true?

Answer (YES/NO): NO